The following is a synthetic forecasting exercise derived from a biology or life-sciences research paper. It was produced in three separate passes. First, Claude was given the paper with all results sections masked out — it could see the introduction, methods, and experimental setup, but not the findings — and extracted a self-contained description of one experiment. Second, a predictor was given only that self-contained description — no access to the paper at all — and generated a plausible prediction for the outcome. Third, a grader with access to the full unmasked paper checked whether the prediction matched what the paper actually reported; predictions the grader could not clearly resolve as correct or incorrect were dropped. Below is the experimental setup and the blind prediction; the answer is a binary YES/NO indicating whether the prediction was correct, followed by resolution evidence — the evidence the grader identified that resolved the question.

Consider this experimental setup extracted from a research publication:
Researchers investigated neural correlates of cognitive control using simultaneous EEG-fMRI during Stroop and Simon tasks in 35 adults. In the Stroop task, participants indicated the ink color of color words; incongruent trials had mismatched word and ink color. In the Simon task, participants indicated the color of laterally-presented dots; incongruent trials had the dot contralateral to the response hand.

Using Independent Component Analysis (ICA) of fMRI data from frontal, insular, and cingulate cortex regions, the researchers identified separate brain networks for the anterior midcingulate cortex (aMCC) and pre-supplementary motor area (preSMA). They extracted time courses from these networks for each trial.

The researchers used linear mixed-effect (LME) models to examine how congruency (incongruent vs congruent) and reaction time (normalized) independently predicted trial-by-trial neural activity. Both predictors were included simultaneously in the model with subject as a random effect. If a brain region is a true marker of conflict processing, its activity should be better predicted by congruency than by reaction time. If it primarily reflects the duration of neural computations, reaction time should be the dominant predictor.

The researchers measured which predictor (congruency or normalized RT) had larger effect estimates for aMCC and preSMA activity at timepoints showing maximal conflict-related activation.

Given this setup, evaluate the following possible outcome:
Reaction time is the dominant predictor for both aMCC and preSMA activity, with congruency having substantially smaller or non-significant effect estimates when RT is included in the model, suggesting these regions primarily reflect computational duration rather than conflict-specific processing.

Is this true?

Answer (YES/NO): NO